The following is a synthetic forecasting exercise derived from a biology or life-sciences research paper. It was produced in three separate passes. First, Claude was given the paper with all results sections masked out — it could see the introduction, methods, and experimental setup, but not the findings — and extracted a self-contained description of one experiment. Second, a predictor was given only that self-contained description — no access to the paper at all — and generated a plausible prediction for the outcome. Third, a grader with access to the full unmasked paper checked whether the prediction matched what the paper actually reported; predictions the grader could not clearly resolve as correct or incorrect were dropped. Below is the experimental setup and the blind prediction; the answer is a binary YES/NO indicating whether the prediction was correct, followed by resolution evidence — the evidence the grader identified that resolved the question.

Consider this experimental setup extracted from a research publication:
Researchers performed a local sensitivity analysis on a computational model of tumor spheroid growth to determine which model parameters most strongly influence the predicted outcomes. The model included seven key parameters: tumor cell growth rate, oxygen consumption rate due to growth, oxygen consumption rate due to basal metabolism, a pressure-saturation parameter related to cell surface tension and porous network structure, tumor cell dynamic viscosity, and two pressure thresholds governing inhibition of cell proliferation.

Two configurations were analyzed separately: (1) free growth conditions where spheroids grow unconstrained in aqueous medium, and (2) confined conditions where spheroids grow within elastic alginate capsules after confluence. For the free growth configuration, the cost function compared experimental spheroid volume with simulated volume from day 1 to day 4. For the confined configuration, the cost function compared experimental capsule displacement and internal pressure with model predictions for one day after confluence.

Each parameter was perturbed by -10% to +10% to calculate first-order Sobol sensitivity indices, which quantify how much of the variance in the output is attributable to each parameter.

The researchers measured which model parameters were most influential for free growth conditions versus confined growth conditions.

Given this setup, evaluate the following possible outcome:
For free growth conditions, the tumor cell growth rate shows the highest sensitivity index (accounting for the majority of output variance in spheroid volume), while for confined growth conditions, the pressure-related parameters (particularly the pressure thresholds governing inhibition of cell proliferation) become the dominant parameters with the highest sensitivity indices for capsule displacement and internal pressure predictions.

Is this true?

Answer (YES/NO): YES